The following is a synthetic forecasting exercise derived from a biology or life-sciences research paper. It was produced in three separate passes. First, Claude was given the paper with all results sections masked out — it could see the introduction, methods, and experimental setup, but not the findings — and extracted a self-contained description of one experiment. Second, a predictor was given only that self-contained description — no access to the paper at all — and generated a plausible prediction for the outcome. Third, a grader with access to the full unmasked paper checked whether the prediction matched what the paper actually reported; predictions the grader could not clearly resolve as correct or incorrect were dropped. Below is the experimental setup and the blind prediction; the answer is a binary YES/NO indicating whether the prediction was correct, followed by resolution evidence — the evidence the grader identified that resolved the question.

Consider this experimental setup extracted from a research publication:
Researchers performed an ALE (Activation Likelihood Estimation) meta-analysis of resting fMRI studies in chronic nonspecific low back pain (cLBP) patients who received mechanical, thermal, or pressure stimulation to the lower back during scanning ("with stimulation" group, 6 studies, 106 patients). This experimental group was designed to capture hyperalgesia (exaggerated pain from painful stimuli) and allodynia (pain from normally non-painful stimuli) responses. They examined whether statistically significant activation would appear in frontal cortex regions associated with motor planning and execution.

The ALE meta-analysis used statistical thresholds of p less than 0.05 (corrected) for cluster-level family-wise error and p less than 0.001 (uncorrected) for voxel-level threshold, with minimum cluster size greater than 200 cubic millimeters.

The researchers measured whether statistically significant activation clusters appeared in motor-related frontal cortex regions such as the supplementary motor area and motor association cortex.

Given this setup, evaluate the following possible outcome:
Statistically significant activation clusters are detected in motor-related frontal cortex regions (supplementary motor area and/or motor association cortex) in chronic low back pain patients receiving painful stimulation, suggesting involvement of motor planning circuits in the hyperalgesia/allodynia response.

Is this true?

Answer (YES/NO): YES